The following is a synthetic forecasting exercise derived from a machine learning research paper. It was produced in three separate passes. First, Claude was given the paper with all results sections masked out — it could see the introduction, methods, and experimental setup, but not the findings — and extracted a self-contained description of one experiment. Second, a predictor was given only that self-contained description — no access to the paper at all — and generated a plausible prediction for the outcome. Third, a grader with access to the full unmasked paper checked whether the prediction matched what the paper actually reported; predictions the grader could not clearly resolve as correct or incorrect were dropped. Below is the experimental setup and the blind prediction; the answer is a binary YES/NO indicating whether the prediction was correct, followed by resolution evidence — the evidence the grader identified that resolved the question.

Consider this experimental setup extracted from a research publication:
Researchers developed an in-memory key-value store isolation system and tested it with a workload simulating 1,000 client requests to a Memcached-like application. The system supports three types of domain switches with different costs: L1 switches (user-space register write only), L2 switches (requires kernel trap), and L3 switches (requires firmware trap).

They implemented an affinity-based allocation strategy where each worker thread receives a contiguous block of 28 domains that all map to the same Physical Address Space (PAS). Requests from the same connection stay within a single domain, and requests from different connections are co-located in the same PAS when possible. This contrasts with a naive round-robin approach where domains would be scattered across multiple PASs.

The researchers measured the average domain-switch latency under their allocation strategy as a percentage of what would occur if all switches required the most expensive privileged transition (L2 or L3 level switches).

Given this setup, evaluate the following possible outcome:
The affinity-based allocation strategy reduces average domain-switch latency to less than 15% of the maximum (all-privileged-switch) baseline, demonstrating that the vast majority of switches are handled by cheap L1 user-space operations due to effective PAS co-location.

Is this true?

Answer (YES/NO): YES